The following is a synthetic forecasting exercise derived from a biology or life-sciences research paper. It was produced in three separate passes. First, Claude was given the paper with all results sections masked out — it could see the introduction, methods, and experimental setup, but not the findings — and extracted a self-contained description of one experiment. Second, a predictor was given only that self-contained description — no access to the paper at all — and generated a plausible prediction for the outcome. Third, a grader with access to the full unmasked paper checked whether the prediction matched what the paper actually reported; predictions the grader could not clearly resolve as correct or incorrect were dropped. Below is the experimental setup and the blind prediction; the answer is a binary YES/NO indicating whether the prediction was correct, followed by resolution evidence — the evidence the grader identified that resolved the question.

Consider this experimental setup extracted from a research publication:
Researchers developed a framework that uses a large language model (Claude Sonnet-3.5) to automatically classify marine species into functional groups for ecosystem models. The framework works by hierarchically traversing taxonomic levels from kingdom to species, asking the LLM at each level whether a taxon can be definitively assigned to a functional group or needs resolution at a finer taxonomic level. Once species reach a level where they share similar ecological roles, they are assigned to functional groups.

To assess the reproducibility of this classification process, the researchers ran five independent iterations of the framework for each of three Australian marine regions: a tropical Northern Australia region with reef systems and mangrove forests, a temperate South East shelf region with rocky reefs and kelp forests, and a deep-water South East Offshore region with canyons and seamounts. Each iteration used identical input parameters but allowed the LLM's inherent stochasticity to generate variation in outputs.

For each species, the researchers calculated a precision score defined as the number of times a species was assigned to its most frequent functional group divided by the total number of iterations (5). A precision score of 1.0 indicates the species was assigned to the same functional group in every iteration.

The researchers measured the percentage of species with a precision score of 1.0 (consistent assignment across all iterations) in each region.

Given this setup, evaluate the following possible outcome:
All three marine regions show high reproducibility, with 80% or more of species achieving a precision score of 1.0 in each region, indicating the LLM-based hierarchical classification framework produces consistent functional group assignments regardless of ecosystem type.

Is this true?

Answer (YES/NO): YES